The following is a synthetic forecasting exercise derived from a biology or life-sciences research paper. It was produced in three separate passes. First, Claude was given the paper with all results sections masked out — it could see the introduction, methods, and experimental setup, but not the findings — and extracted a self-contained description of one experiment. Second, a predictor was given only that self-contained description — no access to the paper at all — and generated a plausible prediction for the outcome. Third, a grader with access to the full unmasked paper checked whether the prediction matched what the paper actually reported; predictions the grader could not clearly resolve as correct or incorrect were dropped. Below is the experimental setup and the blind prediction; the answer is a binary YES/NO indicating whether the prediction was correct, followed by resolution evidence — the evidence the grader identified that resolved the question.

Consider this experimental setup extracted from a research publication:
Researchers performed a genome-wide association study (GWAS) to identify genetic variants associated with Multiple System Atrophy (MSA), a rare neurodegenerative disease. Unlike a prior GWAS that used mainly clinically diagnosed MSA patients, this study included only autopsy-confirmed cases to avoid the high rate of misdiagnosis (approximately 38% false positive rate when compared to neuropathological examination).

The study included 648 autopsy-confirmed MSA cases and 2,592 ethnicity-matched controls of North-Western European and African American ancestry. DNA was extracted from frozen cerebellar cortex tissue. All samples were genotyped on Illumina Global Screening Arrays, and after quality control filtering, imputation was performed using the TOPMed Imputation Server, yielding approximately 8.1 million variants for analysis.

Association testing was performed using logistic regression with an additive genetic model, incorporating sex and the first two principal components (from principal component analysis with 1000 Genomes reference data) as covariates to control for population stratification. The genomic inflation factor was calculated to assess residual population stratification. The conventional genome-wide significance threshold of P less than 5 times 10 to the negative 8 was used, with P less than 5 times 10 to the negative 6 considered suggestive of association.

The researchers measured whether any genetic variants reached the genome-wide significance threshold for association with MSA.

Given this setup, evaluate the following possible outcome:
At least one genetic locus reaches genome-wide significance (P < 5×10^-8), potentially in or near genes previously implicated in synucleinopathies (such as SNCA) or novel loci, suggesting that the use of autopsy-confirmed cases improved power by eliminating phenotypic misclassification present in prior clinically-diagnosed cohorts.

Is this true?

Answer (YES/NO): NO